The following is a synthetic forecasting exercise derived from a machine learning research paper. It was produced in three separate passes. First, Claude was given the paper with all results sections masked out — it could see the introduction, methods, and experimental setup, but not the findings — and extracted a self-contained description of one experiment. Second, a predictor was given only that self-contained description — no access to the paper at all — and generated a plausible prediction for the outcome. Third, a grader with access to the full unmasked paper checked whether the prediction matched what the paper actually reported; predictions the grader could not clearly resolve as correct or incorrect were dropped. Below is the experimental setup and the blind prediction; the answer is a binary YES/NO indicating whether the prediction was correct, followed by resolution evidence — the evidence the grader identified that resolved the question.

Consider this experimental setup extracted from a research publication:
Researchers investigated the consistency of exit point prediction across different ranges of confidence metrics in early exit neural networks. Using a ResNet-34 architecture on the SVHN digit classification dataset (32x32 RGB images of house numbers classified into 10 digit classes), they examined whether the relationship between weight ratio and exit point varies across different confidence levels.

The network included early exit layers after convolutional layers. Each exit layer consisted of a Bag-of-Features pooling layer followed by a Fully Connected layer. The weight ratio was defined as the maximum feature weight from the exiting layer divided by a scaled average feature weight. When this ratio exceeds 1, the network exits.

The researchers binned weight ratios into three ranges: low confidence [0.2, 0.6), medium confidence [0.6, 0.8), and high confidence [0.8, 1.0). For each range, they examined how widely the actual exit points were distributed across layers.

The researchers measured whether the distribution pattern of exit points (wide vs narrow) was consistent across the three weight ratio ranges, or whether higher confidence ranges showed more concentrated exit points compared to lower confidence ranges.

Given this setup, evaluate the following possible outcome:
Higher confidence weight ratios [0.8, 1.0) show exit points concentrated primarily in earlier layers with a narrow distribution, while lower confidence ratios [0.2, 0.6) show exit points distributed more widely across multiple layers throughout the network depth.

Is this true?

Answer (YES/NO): NO